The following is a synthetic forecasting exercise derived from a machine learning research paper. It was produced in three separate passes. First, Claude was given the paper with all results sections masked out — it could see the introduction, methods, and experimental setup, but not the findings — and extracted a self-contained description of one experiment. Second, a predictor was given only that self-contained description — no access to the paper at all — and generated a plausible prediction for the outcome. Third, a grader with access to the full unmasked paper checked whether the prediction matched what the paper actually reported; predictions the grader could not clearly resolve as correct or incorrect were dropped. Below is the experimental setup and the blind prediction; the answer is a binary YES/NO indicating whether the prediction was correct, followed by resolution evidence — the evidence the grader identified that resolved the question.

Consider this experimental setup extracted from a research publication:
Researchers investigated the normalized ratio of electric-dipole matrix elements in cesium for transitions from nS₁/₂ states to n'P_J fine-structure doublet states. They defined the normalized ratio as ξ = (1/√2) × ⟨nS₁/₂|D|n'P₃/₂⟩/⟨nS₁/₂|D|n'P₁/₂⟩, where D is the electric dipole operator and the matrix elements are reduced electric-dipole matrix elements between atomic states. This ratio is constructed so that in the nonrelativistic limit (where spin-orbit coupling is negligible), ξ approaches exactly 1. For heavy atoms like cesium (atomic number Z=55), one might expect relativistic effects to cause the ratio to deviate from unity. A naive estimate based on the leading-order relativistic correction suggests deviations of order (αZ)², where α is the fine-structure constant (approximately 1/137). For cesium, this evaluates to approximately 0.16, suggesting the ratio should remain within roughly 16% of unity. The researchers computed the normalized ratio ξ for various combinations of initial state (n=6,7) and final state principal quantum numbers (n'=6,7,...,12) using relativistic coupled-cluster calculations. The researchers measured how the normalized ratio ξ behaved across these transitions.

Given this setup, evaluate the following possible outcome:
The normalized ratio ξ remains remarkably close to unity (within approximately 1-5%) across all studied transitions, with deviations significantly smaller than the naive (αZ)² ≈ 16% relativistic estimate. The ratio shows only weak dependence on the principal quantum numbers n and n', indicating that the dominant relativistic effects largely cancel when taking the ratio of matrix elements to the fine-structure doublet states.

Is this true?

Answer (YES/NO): NO